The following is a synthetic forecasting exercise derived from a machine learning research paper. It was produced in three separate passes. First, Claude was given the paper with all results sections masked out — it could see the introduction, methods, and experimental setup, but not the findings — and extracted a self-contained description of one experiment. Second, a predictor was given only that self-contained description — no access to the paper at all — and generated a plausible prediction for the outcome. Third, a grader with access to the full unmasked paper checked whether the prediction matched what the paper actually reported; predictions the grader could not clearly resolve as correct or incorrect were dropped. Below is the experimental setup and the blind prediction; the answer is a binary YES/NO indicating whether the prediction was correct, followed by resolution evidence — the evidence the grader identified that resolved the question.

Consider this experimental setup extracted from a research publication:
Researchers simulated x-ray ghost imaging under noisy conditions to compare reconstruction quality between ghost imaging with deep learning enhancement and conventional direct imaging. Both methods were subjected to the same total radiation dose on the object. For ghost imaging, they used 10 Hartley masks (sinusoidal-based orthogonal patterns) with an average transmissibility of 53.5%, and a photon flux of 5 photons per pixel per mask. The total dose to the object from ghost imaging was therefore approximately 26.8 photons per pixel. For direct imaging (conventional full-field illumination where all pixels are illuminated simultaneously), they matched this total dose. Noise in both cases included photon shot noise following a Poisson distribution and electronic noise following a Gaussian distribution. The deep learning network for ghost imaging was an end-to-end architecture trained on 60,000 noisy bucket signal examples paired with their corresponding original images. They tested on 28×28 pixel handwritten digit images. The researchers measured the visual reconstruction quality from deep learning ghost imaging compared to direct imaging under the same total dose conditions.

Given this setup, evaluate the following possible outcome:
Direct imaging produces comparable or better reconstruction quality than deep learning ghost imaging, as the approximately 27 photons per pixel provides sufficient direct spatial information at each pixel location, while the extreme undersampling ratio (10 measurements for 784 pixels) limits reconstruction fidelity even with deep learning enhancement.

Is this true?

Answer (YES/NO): YES